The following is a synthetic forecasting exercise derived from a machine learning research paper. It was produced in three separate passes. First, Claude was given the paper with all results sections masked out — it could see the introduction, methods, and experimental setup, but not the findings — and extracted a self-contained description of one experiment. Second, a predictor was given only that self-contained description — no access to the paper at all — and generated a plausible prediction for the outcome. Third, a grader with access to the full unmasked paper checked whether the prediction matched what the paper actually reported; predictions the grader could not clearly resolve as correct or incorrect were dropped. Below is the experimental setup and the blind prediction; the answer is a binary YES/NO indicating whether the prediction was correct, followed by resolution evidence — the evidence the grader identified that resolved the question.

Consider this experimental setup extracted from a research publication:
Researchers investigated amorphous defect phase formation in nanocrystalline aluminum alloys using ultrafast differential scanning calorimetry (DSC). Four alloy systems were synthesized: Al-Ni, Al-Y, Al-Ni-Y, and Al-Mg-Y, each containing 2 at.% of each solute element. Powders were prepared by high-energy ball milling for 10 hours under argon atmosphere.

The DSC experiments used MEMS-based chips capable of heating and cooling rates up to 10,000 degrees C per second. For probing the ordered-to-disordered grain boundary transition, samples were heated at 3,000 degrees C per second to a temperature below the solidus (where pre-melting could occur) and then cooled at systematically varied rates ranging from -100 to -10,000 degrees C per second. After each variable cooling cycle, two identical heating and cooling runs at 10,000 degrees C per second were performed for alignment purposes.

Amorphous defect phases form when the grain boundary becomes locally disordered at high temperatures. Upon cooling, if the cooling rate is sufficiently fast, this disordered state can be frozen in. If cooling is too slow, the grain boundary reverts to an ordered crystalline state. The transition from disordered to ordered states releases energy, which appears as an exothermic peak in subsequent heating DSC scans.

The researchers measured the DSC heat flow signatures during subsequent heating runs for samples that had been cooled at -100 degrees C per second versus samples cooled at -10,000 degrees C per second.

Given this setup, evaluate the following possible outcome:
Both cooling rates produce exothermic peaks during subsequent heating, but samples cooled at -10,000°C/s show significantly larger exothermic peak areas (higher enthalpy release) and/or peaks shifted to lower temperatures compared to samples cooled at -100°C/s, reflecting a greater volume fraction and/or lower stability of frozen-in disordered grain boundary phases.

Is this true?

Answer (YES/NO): NO